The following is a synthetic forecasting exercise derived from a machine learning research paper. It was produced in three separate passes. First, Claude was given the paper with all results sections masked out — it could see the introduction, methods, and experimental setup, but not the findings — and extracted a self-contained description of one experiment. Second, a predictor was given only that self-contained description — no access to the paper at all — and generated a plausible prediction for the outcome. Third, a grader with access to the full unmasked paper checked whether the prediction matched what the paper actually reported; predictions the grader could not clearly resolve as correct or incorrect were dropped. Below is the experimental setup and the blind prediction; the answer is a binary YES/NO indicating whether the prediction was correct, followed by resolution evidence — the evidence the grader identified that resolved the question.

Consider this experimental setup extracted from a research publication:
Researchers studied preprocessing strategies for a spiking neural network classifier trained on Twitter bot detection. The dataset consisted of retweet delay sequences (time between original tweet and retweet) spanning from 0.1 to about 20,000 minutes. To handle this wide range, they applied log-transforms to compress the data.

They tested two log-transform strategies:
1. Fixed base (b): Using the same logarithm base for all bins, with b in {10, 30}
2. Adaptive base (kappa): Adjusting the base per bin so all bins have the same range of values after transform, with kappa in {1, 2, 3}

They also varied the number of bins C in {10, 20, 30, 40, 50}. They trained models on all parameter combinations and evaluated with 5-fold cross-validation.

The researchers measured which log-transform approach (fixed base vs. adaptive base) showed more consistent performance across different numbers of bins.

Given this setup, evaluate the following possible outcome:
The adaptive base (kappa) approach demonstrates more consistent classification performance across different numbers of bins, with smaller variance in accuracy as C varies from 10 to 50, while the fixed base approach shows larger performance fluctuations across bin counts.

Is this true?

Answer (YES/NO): NO